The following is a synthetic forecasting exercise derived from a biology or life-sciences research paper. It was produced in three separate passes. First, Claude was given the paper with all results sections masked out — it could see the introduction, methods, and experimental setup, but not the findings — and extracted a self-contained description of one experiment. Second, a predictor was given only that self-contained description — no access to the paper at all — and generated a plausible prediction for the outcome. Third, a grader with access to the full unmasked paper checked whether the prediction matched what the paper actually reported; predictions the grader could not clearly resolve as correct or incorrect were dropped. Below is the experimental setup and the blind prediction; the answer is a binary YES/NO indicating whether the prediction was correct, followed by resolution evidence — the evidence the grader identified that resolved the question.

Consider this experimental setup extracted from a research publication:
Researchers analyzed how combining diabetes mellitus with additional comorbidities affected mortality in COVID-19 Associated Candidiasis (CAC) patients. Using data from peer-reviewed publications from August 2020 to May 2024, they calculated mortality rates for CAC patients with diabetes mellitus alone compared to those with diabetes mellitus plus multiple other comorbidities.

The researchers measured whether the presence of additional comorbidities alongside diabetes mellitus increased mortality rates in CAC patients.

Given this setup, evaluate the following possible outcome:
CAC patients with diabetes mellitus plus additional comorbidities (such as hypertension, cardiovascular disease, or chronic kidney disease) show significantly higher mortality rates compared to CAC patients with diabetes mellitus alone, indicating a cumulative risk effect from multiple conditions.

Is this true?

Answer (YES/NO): YES